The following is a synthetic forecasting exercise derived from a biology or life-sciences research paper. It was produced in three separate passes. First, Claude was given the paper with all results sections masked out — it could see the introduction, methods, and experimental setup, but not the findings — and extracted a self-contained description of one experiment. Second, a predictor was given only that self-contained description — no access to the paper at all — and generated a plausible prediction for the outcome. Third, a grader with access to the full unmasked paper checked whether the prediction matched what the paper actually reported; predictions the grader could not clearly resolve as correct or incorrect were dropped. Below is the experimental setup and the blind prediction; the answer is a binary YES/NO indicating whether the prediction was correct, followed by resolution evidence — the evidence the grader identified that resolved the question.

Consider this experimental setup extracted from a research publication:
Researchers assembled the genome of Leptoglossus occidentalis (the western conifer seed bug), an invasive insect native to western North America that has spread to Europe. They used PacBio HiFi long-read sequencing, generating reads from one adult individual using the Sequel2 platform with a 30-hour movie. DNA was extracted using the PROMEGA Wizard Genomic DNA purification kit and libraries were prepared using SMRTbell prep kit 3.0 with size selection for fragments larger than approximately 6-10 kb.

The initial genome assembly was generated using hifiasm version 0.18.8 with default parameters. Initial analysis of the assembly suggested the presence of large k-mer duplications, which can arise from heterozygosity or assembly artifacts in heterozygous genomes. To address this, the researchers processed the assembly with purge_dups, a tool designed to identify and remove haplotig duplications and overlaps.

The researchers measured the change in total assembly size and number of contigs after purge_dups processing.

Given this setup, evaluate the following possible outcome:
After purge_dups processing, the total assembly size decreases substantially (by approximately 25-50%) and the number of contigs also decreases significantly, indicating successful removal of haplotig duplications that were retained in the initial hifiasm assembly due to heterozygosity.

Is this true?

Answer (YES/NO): NO